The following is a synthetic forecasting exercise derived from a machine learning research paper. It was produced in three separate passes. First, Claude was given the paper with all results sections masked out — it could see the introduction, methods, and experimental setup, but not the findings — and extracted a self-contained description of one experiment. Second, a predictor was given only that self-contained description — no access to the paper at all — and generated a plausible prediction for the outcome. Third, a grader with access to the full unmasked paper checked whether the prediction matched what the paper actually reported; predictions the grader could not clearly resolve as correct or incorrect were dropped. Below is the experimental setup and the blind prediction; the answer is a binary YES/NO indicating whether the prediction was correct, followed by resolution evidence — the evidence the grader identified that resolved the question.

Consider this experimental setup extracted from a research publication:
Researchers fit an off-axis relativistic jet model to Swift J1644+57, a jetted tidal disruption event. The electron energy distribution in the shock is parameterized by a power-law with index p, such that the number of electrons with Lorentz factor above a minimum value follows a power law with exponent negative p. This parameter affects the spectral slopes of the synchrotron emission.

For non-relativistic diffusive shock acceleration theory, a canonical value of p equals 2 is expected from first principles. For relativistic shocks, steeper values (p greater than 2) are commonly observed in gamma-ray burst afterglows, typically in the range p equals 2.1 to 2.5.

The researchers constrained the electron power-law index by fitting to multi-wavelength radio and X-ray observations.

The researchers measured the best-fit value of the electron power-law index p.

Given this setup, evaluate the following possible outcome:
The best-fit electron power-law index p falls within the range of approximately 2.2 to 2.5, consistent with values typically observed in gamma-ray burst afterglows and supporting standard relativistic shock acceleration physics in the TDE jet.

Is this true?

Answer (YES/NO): YES